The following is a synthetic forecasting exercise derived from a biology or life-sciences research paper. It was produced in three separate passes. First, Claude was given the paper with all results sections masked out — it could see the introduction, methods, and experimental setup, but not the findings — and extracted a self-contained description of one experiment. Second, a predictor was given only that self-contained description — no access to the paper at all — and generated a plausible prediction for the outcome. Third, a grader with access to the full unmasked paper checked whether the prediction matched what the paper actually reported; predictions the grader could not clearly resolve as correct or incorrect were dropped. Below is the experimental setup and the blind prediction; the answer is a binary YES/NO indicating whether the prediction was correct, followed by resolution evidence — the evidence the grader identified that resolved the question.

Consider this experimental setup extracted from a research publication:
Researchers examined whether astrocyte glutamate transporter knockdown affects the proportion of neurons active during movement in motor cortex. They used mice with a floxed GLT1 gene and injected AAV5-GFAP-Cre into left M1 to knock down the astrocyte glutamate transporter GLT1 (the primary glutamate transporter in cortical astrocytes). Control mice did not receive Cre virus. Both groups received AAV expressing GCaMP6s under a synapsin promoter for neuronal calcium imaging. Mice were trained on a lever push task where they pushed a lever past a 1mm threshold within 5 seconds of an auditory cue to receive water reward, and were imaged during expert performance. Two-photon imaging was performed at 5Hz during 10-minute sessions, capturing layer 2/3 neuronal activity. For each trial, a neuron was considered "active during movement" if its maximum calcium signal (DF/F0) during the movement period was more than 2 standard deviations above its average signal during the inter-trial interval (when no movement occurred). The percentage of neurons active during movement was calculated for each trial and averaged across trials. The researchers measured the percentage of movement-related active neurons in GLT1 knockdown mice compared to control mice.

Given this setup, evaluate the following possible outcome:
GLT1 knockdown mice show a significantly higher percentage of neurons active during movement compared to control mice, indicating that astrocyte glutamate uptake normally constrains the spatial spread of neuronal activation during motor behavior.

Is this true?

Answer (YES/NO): YES